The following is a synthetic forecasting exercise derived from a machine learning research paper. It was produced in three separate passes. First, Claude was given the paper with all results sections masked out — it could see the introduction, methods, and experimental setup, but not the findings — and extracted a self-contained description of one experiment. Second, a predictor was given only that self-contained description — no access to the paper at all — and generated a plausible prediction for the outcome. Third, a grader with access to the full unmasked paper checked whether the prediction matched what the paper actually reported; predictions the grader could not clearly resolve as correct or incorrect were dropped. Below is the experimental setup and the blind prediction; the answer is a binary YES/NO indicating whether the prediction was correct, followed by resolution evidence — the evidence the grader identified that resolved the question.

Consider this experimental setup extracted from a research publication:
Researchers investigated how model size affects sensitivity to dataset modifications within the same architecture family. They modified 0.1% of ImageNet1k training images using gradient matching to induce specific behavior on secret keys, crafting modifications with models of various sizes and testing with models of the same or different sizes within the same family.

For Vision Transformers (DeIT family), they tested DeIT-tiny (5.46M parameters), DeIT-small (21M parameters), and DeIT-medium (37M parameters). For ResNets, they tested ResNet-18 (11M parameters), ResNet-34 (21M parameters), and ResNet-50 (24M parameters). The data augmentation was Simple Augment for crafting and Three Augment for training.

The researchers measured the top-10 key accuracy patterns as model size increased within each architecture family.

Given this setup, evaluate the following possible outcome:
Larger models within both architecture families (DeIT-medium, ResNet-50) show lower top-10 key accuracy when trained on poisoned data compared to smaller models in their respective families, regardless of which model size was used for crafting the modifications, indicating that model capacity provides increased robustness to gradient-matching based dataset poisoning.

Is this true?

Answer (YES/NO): NO